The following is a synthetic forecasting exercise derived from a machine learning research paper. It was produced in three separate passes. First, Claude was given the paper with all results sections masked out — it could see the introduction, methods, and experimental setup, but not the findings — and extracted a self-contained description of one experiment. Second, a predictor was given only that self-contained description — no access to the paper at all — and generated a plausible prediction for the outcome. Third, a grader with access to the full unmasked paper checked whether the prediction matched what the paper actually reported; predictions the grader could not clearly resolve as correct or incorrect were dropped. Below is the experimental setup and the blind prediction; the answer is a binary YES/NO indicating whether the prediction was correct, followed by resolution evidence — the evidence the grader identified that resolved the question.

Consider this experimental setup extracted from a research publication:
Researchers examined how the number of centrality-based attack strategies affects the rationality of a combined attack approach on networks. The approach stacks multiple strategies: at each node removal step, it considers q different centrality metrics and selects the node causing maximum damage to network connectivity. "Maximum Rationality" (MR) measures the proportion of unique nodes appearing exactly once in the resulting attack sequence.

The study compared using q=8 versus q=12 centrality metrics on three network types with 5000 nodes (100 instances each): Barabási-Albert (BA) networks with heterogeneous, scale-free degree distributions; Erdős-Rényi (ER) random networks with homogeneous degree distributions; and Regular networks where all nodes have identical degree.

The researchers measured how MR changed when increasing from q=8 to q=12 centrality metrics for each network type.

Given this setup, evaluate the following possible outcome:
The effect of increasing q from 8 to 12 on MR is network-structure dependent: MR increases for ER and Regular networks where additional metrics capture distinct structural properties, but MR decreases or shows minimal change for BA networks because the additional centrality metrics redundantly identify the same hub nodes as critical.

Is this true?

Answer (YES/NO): NO